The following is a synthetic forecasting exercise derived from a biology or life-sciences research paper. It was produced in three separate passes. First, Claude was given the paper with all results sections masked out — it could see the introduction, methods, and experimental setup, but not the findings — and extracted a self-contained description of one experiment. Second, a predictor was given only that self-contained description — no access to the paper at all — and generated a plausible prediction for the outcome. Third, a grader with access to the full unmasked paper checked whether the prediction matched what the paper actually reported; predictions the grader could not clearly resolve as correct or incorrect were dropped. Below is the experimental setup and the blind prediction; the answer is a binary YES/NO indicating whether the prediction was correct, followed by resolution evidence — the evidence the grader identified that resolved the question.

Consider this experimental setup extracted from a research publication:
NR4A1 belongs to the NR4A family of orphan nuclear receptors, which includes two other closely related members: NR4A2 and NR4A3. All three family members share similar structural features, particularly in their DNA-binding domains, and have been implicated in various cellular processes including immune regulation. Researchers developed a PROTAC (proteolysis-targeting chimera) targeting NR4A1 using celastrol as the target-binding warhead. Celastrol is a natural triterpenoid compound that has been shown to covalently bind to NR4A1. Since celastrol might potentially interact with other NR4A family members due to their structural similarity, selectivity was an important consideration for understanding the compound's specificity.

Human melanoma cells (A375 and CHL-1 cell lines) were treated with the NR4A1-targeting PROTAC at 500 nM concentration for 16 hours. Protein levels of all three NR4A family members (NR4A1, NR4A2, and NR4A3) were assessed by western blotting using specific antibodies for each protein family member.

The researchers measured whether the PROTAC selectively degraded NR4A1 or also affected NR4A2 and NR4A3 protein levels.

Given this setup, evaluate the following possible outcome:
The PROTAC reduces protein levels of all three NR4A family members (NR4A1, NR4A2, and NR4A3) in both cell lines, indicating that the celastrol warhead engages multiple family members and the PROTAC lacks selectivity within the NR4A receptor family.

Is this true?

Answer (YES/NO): NO